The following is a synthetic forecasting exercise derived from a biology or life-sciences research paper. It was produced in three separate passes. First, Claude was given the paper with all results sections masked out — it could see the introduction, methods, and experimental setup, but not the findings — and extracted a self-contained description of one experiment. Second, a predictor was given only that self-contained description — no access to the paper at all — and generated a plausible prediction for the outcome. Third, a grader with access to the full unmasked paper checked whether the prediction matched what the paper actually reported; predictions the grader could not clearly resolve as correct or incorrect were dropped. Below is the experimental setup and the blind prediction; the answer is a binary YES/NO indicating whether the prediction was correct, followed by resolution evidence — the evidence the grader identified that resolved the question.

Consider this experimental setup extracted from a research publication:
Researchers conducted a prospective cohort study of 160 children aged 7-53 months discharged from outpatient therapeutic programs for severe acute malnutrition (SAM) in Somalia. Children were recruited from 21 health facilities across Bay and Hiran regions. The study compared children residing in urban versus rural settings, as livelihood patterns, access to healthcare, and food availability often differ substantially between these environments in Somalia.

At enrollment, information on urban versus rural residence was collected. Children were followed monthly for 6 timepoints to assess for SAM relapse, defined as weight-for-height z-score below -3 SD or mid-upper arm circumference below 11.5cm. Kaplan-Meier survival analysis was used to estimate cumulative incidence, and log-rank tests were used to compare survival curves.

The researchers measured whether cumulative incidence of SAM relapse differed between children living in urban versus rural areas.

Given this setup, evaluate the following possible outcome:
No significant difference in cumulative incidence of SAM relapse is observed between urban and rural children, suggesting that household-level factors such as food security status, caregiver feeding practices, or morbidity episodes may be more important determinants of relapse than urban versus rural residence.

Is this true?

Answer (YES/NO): YES